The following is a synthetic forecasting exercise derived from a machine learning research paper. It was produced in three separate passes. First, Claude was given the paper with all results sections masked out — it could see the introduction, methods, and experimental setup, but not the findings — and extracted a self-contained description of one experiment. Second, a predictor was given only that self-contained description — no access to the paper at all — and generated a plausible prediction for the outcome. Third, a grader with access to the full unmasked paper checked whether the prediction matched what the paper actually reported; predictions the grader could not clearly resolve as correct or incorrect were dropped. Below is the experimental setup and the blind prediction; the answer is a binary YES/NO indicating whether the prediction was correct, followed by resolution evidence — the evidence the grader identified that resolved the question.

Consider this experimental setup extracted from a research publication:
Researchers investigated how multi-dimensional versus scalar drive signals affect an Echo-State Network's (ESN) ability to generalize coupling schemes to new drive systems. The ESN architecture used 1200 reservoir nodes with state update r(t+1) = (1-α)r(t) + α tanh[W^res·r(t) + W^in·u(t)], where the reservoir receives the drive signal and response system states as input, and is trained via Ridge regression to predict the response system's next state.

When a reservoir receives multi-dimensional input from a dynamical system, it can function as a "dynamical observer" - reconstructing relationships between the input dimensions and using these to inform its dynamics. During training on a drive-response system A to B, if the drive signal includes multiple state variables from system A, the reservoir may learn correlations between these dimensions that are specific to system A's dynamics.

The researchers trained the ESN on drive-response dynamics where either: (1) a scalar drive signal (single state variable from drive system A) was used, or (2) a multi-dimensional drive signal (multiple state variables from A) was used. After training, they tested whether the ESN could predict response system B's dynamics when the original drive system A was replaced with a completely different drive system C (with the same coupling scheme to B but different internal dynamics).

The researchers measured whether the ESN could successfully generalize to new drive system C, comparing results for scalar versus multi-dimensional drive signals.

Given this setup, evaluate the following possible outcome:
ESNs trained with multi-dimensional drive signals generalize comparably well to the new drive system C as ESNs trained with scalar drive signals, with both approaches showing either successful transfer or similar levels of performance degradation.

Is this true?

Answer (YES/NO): NO